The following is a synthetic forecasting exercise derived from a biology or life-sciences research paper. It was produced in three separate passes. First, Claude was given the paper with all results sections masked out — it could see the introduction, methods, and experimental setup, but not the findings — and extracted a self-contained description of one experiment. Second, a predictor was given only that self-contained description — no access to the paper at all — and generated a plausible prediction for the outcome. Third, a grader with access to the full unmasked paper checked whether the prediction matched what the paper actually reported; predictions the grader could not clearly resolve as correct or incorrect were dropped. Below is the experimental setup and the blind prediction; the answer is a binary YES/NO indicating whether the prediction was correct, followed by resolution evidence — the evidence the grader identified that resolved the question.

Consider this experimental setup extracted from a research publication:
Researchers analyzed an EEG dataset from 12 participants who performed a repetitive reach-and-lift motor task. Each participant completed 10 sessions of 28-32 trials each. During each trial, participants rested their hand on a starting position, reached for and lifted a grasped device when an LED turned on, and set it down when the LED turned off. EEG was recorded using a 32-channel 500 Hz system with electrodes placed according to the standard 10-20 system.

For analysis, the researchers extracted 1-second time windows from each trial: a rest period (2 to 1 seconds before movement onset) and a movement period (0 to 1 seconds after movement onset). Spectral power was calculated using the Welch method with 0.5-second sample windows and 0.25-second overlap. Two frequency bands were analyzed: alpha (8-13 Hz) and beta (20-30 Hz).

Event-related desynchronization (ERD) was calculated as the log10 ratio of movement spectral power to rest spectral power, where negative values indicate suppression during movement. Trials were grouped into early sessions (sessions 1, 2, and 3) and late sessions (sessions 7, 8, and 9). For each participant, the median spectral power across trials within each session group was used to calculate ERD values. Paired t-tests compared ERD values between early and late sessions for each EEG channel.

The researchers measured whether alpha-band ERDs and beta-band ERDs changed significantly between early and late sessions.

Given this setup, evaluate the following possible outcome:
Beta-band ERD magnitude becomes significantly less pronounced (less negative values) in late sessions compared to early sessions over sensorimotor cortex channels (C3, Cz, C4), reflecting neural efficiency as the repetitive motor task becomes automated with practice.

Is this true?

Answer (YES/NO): NO